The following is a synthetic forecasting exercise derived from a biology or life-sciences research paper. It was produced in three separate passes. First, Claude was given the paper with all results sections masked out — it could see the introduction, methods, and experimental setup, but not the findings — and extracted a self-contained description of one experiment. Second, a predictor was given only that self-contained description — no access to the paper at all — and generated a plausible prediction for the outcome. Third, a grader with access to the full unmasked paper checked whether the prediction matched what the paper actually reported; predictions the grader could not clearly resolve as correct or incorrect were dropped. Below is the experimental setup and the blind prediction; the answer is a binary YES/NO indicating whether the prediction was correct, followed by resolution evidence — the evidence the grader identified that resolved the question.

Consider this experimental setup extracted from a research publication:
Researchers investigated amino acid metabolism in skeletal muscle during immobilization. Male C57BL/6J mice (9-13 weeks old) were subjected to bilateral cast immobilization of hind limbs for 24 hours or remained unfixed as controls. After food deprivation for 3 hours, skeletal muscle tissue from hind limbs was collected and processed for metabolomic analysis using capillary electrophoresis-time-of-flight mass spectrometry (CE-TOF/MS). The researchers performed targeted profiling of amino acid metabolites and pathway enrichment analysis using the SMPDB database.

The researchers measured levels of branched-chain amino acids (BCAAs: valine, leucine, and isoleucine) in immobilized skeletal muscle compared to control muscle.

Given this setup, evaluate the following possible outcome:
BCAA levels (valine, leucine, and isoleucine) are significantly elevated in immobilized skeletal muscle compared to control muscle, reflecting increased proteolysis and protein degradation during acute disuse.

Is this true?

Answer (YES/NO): YES